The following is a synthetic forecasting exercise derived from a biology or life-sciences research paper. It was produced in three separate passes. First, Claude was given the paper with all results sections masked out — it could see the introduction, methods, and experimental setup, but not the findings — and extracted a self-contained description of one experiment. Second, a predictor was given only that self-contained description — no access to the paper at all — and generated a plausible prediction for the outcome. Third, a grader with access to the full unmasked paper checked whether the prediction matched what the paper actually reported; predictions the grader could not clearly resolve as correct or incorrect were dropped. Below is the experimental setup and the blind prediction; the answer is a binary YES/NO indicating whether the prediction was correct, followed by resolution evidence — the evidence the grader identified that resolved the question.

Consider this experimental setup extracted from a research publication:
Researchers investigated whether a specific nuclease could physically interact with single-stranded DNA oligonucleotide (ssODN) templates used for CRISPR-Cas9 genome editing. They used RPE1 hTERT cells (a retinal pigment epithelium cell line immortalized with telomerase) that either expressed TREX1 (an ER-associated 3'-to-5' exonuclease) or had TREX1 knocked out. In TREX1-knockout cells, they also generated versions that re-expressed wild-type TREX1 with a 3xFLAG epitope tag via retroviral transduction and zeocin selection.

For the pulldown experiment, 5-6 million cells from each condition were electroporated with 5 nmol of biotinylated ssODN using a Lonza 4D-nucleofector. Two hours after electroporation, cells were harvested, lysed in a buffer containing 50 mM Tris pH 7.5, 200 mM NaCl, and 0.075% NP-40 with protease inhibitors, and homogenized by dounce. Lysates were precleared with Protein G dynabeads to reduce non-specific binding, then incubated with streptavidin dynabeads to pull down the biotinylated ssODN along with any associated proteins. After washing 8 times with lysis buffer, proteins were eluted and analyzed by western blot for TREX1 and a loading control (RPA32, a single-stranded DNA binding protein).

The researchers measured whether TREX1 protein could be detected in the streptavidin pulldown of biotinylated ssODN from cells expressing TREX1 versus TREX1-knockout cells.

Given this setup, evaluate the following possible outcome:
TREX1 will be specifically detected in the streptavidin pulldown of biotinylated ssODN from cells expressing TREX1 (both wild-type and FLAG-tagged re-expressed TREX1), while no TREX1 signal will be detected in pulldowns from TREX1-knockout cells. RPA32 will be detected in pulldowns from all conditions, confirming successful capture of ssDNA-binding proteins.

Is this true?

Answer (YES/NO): NO